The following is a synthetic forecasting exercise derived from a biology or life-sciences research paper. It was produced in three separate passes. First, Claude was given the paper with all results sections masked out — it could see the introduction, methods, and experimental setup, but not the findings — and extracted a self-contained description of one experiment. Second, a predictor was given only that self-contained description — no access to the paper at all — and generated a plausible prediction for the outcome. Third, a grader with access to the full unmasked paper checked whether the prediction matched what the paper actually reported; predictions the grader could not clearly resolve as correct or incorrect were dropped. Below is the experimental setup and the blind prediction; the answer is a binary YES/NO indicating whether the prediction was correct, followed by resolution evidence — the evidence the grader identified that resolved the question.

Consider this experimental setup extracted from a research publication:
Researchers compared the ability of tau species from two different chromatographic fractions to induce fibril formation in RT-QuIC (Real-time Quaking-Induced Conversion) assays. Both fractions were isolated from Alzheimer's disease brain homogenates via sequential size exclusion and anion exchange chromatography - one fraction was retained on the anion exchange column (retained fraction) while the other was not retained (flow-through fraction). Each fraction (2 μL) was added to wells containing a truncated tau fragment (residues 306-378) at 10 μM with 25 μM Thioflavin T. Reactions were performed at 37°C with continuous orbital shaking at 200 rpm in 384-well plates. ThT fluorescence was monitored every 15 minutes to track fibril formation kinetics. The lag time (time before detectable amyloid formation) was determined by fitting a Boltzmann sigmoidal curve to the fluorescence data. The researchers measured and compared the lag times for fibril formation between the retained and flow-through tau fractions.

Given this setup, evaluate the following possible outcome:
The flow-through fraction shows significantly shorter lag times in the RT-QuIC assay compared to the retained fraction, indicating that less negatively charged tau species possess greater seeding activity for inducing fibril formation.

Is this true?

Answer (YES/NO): NO